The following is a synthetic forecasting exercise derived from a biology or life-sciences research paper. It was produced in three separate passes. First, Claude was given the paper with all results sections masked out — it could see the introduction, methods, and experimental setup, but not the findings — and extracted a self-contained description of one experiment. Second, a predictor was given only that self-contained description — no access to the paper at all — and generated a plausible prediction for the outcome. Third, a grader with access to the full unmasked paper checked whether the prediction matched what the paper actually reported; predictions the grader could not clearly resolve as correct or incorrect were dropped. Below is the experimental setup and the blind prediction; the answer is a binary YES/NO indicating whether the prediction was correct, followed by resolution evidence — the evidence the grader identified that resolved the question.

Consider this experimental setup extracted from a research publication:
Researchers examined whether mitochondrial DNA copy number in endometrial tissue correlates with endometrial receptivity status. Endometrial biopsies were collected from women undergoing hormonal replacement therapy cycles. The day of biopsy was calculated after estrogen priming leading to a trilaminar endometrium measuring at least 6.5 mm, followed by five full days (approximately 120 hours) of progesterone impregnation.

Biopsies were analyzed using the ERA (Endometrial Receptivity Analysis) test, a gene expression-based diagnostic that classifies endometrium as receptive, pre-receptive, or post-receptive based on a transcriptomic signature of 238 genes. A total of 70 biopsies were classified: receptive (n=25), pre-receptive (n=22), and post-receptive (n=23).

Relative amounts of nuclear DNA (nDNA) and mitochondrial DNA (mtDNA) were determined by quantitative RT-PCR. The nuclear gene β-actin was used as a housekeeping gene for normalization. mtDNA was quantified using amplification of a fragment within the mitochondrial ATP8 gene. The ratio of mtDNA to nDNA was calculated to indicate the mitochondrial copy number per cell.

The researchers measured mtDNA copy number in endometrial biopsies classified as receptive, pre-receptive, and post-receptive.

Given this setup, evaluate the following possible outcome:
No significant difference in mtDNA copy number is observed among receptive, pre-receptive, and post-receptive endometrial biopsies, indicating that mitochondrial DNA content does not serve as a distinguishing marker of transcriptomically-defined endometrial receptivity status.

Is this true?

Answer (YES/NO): NO